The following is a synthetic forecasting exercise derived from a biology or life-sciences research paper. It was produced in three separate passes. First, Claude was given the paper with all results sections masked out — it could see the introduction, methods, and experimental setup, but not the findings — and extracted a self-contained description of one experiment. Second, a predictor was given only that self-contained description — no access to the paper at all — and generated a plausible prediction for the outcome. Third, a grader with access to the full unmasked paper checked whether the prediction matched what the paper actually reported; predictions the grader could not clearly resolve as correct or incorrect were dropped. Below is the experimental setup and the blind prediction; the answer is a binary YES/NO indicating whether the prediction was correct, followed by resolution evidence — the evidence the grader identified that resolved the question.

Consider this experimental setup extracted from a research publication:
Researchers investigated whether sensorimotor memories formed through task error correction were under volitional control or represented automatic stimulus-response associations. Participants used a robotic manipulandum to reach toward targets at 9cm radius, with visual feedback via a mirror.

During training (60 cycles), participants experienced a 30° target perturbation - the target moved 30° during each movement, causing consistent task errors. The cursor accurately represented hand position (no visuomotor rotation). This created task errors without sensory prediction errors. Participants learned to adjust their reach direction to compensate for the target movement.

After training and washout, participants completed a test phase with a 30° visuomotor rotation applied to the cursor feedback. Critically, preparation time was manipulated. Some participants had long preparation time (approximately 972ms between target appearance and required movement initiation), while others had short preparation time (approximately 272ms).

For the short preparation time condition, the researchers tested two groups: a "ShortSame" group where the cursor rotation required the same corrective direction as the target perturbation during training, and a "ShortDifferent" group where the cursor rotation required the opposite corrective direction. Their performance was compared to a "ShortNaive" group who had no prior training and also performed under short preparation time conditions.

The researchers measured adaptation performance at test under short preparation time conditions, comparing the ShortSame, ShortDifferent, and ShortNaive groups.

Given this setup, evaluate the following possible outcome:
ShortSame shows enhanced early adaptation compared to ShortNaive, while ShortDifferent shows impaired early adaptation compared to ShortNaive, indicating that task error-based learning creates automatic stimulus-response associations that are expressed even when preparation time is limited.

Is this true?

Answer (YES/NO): YES